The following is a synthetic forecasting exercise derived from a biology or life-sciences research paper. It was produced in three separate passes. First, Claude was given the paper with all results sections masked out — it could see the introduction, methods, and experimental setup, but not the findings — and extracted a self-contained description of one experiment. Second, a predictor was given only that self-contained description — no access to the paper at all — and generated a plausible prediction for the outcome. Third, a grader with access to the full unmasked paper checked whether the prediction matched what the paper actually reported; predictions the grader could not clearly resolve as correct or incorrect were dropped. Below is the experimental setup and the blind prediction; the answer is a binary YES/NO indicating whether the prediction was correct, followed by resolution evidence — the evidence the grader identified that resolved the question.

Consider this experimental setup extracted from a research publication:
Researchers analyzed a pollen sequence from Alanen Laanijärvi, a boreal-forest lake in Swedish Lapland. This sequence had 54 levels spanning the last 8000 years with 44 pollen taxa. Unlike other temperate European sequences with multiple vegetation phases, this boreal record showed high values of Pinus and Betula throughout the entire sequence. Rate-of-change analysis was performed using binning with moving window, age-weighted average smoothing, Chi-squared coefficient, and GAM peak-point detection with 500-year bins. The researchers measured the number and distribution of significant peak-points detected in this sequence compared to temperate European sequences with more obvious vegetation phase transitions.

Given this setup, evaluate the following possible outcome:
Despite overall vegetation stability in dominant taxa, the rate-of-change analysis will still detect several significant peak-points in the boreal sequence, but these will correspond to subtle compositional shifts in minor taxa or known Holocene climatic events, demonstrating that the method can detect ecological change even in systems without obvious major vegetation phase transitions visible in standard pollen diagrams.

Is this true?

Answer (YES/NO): NO